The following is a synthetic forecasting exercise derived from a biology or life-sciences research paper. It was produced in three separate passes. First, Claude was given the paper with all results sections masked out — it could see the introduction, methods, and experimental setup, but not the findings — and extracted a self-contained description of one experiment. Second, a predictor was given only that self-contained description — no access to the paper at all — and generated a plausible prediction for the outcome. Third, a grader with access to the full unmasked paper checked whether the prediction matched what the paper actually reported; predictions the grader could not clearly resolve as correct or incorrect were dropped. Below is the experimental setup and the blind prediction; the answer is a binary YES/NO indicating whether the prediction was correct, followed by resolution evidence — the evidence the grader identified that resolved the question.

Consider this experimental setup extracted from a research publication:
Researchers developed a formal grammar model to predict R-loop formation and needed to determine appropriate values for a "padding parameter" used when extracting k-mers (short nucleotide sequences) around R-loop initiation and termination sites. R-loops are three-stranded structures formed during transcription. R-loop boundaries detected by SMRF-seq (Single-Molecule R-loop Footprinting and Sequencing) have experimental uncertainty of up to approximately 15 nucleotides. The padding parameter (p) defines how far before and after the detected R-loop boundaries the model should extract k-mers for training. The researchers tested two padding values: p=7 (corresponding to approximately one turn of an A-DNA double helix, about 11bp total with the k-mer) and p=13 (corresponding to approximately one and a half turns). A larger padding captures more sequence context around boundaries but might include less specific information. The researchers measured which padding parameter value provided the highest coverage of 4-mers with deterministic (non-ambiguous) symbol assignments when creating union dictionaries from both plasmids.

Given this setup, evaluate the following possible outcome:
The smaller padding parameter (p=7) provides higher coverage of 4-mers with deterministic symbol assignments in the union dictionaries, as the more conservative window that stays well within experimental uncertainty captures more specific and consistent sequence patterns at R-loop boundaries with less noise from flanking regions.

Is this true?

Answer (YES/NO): NO